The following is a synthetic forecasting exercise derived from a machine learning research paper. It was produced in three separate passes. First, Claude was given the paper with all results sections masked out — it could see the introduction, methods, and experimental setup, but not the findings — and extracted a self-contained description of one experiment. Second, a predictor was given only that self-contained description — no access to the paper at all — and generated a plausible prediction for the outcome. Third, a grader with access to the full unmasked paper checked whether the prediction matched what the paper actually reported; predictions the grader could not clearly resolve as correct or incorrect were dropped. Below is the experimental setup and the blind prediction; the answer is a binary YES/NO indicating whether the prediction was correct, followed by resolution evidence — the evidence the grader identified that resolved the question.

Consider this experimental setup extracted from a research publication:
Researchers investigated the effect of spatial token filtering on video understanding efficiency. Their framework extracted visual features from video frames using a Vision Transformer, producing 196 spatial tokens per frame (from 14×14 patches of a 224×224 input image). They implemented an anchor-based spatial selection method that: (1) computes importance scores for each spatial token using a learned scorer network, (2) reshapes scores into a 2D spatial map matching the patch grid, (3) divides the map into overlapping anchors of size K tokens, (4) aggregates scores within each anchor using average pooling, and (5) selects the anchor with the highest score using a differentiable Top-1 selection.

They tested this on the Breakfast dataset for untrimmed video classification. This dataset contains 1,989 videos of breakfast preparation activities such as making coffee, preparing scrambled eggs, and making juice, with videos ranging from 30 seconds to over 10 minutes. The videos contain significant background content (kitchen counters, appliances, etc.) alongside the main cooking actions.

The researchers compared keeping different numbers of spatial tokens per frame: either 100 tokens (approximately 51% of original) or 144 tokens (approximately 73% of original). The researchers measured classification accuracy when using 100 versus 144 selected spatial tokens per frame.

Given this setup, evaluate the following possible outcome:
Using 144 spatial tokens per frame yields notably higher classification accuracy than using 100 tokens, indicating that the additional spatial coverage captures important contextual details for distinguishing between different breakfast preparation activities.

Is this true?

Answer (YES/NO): NO